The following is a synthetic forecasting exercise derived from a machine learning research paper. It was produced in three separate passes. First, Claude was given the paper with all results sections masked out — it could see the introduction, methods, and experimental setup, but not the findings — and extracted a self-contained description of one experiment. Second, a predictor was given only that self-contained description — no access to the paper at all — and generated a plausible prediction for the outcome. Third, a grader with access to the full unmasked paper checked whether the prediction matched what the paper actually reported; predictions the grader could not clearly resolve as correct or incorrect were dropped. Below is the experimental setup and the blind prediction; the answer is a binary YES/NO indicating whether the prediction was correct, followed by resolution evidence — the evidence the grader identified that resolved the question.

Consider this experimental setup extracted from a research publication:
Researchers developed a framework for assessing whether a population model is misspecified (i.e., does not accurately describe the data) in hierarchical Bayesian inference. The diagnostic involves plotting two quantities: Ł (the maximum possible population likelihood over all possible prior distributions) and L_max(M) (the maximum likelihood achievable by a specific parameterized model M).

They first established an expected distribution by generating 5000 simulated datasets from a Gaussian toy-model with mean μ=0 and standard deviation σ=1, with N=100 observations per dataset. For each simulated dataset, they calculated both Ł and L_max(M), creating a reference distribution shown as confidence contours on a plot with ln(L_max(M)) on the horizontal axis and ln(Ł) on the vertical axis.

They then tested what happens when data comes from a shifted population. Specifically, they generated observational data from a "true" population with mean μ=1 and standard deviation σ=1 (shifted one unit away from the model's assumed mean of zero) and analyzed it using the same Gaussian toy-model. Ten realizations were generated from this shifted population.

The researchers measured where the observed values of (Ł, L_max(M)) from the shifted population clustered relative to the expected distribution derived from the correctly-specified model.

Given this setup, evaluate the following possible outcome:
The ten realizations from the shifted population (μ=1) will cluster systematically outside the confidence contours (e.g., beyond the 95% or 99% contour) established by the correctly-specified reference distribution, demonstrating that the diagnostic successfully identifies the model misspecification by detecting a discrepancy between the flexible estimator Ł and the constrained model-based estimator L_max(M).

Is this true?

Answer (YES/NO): YES